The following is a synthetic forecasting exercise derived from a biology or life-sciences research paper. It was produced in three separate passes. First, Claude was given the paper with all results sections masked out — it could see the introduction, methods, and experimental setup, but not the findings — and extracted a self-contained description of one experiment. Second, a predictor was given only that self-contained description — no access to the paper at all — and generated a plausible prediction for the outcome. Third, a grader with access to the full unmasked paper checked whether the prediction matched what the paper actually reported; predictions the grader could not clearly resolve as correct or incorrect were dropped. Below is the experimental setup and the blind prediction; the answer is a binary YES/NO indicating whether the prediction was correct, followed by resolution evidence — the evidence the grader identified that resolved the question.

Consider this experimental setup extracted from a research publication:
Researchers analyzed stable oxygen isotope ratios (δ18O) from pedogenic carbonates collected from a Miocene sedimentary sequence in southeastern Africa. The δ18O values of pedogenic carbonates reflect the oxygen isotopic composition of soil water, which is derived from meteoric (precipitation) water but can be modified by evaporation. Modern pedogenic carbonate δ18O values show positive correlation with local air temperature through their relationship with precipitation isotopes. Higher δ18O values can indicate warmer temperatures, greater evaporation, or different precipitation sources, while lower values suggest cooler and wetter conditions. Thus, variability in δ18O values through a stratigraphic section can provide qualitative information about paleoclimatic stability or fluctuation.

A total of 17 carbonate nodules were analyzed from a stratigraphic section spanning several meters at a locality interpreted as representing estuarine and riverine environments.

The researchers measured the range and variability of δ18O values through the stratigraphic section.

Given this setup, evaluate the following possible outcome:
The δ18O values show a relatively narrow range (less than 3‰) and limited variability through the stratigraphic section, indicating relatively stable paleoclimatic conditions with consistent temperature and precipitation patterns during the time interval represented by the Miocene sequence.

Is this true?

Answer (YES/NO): YES